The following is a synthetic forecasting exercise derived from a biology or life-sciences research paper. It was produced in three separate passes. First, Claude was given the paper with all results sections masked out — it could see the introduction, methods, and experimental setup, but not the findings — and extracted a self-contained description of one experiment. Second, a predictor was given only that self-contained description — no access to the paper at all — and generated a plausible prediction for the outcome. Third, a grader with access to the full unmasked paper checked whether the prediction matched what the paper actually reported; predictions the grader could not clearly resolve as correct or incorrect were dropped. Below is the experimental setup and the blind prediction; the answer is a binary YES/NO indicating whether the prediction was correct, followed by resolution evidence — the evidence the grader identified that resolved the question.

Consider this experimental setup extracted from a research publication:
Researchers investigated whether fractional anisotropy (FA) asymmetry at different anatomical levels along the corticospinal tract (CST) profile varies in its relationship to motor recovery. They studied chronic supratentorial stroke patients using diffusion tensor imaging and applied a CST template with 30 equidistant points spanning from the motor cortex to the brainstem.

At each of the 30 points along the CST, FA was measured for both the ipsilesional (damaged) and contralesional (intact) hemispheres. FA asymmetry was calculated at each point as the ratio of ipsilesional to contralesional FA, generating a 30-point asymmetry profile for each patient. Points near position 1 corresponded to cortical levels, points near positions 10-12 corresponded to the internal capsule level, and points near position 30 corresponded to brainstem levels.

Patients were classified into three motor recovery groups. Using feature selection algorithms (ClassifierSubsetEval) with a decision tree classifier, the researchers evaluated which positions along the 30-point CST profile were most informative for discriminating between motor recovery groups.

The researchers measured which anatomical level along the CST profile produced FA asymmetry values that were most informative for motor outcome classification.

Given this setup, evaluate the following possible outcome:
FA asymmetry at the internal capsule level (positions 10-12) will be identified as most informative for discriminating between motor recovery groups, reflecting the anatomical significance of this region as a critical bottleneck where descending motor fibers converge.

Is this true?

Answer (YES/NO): YES